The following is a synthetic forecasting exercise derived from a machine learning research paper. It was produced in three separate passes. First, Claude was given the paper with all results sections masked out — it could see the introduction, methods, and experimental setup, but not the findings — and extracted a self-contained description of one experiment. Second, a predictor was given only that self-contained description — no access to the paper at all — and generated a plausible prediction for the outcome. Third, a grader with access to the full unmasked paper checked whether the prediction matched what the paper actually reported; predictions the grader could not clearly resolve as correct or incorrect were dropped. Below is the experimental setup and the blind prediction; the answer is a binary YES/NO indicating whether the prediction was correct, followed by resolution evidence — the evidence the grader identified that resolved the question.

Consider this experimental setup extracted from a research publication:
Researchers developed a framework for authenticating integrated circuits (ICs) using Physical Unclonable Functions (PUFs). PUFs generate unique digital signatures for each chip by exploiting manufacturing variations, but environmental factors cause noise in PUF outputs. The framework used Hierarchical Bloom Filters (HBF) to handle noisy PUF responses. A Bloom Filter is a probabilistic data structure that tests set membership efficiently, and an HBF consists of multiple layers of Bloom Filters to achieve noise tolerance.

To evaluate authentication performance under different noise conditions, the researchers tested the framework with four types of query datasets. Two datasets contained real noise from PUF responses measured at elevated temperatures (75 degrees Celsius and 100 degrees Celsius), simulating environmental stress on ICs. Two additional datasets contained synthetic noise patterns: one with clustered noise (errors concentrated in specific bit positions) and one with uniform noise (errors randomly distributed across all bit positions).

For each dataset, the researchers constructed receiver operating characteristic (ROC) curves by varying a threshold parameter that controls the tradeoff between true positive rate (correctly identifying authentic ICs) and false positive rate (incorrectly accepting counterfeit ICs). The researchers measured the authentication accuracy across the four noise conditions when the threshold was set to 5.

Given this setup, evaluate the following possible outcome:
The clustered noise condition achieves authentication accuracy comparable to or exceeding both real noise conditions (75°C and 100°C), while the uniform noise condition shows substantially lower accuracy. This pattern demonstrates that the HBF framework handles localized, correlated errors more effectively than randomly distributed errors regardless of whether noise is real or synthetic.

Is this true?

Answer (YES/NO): NO